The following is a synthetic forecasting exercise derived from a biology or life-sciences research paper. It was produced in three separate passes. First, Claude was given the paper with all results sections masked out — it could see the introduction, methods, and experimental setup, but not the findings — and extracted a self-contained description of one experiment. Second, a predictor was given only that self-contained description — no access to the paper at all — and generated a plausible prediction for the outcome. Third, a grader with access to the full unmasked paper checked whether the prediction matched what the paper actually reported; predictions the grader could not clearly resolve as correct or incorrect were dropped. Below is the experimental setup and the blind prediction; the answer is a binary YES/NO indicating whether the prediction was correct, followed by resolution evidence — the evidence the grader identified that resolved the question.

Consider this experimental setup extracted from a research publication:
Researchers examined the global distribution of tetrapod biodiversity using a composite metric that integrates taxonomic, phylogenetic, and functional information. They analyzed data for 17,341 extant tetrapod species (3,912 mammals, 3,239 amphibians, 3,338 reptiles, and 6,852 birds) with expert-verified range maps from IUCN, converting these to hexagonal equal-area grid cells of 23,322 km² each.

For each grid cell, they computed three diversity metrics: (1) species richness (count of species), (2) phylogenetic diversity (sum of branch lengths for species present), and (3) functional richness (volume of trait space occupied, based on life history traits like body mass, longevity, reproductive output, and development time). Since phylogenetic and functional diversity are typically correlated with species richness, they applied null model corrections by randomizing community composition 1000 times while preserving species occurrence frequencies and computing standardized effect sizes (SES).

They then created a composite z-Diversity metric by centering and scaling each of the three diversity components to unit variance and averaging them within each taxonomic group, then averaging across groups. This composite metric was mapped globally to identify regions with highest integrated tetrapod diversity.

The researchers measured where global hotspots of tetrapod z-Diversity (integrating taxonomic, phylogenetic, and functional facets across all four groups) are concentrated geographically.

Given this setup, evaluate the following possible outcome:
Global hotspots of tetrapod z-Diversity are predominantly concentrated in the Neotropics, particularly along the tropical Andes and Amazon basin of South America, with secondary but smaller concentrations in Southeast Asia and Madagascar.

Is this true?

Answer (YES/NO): NO